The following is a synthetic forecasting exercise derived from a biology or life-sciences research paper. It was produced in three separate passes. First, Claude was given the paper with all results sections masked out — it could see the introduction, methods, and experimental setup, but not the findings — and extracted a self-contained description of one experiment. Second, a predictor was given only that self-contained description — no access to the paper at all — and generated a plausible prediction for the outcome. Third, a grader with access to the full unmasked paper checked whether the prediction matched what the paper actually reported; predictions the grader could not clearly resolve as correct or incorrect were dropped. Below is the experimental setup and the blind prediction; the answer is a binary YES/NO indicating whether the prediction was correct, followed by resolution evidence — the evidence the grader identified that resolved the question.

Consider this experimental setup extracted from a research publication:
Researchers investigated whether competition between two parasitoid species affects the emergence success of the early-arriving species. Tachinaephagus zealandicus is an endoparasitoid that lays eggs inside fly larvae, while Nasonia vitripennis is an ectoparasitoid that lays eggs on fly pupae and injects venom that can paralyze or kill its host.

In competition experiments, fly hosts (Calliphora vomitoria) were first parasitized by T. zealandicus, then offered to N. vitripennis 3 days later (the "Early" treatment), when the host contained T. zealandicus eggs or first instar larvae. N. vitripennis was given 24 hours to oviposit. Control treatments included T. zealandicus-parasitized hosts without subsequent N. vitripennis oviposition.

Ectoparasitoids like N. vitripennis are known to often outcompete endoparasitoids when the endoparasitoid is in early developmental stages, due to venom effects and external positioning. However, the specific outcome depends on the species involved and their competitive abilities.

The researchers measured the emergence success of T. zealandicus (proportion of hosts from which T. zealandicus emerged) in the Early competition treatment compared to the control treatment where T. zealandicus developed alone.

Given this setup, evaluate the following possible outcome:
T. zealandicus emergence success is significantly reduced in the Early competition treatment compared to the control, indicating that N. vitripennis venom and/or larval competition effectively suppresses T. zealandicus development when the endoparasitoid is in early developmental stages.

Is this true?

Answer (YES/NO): YES